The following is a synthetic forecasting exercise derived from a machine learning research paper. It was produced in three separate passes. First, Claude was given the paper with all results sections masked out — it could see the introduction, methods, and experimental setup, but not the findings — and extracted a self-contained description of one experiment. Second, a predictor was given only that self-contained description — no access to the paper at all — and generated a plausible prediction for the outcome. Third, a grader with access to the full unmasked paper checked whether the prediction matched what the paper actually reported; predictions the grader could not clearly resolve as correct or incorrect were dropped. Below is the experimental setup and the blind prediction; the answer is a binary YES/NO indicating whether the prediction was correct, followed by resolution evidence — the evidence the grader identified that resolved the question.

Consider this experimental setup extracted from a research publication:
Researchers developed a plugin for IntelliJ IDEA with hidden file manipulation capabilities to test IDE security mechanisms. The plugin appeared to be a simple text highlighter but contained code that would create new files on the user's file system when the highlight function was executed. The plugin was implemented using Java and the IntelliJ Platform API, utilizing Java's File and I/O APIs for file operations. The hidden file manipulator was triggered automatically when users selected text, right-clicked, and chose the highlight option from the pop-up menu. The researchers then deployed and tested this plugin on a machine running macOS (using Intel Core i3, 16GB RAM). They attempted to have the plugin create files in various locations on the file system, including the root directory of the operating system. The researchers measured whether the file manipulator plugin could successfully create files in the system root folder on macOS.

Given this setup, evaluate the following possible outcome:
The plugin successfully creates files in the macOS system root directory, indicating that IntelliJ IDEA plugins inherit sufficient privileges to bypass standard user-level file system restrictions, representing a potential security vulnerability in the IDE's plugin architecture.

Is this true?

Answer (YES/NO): NO